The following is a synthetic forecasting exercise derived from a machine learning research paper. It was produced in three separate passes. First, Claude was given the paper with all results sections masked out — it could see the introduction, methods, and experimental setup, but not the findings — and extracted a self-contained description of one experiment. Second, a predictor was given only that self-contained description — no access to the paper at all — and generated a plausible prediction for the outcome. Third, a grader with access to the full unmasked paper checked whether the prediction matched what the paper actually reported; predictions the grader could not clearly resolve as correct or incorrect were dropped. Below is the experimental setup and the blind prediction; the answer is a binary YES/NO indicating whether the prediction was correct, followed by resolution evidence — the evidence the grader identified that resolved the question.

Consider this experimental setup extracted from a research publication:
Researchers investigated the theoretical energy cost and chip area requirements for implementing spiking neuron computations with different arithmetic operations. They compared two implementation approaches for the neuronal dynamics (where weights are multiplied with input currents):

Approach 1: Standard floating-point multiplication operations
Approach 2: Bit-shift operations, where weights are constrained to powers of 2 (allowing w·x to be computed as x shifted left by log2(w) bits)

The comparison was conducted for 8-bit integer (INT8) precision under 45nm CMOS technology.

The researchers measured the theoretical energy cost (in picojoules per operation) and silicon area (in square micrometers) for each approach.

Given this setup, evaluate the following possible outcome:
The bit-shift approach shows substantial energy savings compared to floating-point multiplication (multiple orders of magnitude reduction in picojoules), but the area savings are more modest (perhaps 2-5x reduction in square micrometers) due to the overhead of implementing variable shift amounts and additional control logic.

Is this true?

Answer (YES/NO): NO